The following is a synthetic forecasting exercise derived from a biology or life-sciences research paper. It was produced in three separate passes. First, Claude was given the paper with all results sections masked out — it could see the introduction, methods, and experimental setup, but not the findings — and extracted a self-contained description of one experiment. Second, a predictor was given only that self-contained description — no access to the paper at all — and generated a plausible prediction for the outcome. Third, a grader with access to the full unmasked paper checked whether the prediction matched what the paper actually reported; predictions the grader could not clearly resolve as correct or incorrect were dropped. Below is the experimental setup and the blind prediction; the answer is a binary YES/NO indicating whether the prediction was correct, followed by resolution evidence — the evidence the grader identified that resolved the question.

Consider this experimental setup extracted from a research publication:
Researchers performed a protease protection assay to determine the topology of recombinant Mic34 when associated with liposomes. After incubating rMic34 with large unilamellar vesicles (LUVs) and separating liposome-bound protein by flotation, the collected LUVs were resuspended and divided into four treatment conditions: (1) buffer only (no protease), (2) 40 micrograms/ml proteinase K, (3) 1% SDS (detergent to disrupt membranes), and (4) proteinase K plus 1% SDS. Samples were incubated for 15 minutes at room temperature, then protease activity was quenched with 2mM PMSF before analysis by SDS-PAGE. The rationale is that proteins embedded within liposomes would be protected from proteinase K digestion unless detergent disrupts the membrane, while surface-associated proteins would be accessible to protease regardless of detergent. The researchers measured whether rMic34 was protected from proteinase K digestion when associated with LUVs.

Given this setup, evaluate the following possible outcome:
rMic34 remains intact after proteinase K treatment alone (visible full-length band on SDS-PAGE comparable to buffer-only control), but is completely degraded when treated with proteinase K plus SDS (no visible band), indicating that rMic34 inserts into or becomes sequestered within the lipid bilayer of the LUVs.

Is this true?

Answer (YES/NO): NO